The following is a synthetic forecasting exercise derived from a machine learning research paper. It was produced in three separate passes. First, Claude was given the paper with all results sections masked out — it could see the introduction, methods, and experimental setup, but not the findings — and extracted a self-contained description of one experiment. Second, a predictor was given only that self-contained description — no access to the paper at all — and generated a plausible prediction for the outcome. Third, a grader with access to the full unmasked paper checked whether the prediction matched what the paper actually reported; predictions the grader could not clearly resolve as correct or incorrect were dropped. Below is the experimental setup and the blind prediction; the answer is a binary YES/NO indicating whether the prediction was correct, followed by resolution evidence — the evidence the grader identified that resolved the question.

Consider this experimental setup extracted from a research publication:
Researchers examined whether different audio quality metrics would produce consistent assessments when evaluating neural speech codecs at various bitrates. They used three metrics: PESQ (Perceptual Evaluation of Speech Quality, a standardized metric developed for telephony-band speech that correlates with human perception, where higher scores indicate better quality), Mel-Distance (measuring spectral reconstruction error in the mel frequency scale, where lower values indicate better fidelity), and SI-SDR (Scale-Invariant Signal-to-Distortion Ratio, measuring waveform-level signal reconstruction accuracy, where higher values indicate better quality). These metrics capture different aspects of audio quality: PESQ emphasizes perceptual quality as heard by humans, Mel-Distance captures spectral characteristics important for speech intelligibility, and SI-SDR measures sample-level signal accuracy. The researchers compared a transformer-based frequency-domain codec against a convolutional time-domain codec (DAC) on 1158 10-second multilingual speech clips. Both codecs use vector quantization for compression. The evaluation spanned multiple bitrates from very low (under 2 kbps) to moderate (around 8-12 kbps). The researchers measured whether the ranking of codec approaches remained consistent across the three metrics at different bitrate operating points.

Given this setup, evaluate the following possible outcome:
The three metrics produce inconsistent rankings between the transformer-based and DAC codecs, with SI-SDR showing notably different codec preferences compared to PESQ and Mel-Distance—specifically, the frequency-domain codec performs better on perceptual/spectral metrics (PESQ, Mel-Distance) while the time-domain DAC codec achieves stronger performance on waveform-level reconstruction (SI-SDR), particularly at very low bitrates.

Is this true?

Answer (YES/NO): NO